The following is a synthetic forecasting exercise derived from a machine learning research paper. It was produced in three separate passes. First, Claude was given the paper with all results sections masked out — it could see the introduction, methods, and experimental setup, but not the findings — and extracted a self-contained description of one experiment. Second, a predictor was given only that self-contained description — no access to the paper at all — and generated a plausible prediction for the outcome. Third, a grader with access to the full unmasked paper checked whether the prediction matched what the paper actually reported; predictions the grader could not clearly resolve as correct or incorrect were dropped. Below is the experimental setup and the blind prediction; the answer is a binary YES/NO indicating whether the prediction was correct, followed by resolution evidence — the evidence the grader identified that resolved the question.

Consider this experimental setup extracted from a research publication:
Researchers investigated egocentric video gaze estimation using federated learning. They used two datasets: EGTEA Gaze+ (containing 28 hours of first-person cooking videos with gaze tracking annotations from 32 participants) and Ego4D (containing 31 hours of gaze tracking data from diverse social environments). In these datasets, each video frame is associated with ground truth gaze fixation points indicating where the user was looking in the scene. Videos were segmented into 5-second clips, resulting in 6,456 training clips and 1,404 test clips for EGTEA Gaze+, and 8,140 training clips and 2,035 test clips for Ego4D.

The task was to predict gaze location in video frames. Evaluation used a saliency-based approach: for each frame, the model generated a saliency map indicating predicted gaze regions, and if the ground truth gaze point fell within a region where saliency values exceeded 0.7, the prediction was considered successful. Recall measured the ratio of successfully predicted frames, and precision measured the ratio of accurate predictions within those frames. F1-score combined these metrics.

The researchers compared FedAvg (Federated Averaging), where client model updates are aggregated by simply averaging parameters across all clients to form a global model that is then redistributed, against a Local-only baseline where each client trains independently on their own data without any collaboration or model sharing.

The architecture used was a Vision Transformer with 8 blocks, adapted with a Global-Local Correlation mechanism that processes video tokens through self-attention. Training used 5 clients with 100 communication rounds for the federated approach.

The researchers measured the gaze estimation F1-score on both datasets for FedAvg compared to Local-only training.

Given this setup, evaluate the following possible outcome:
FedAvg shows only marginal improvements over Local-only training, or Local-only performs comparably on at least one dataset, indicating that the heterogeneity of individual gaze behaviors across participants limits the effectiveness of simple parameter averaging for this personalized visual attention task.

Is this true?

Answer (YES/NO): NO